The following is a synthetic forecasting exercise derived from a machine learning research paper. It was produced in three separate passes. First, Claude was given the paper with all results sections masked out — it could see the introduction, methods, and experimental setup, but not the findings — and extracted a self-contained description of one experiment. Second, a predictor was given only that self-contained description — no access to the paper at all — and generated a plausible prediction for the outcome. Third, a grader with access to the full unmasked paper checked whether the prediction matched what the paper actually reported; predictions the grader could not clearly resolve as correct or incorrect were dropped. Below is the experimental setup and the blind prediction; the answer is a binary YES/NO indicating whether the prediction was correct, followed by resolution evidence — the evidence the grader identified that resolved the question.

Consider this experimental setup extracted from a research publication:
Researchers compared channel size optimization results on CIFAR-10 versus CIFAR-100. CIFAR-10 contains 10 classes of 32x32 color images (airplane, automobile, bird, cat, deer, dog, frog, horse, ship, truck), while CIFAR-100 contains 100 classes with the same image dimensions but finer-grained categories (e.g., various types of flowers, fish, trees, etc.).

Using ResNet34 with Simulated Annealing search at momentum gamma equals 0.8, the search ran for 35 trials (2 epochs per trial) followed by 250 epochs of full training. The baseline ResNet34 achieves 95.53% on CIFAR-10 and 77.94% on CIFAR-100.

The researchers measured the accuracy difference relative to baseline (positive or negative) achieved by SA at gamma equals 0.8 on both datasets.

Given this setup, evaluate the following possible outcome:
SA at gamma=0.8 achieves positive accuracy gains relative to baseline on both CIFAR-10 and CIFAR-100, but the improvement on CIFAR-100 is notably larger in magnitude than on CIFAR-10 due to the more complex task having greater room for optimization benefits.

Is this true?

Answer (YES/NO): NO